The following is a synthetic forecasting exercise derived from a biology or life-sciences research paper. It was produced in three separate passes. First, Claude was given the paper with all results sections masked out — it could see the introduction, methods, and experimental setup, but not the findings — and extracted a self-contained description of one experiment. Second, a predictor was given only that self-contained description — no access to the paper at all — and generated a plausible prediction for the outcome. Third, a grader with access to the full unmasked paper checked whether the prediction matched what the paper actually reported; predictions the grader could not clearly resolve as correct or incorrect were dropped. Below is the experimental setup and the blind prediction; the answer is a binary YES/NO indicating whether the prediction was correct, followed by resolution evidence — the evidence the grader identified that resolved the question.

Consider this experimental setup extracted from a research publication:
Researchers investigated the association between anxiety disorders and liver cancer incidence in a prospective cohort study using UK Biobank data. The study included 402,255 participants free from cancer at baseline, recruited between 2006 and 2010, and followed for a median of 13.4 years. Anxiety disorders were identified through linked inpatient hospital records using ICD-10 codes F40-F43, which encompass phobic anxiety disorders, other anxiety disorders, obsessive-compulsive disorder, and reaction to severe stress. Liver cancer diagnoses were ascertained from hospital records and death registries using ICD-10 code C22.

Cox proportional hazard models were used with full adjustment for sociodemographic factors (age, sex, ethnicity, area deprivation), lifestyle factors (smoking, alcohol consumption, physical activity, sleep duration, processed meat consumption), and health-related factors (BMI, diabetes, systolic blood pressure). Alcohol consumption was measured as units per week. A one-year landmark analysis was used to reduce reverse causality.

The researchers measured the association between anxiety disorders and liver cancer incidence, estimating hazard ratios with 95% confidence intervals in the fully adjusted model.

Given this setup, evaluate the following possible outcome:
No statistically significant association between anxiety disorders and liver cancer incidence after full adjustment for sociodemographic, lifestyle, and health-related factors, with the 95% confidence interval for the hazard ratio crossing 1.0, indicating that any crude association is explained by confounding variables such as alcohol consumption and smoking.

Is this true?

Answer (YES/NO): NO